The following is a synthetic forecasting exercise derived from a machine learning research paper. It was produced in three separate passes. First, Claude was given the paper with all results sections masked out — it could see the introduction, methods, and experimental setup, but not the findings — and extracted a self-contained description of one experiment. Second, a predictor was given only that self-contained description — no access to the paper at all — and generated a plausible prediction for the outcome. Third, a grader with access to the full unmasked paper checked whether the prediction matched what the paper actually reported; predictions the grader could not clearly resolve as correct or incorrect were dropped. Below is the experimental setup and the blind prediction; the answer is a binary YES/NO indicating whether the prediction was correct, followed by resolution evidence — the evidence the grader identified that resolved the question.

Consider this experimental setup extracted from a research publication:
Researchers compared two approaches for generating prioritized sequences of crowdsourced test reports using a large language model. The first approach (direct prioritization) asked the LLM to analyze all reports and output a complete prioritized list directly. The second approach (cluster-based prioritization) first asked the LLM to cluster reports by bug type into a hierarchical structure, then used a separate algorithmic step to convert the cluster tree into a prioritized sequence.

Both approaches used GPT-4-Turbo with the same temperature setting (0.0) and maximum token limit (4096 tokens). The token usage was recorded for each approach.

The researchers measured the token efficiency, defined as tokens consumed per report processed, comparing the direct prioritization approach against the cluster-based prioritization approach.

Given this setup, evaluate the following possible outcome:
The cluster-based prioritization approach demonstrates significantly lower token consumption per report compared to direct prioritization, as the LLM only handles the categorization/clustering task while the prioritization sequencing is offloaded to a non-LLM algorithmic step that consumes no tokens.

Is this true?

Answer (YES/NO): YES